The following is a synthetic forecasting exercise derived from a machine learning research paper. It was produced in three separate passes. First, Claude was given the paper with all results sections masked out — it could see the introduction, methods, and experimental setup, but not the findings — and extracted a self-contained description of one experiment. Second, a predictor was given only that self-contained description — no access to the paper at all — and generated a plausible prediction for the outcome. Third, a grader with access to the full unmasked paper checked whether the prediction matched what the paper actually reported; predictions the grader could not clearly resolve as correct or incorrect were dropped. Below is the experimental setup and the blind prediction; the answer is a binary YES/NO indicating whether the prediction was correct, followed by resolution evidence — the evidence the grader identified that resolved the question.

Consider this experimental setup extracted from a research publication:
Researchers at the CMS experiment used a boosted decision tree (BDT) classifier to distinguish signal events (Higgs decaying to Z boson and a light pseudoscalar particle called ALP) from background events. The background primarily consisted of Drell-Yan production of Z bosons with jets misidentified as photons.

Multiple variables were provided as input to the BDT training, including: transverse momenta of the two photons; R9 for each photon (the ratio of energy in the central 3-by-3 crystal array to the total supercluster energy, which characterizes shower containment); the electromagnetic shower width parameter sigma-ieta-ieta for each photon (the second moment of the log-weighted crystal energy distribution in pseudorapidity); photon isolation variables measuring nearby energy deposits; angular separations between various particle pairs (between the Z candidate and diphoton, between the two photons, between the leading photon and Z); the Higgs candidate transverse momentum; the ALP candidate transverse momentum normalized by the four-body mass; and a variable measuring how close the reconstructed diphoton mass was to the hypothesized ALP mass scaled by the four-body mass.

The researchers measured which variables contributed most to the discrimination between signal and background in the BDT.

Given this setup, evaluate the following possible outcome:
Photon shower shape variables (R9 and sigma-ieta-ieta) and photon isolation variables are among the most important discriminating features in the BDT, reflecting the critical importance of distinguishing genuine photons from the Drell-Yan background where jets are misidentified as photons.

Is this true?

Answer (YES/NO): NO